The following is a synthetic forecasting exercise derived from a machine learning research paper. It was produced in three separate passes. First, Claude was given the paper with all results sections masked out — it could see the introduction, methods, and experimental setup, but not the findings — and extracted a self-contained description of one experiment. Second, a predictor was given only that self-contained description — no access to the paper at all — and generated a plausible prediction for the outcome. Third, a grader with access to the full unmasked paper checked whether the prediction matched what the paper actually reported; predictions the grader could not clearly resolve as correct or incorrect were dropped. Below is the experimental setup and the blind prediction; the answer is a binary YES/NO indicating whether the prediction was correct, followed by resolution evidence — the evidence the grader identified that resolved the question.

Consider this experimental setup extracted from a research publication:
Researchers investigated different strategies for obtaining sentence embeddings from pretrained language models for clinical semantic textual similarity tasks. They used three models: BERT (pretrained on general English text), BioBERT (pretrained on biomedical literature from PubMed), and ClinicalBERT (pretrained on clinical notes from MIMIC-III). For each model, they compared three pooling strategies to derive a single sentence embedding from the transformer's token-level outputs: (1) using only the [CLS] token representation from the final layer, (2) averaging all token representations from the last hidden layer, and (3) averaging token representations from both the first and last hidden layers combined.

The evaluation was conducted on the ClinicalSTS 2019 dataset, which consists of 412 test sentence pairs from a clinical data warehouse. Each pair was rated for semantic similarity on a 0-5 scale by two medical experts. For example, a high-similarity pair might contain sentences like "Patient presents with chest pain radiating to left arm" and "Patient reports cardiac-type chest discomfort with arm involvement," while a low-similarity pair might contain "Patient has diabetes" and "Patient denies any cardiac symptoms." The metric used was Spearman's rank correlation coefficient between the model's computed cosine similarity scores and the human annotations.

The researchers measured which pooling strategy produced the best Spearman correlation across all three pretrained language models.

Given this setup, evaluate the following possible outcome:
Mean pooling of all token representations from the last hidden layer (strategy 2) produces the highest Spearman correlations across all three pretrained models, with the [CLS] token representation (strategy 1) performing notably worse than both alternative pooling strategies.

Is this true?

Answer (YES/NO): NO